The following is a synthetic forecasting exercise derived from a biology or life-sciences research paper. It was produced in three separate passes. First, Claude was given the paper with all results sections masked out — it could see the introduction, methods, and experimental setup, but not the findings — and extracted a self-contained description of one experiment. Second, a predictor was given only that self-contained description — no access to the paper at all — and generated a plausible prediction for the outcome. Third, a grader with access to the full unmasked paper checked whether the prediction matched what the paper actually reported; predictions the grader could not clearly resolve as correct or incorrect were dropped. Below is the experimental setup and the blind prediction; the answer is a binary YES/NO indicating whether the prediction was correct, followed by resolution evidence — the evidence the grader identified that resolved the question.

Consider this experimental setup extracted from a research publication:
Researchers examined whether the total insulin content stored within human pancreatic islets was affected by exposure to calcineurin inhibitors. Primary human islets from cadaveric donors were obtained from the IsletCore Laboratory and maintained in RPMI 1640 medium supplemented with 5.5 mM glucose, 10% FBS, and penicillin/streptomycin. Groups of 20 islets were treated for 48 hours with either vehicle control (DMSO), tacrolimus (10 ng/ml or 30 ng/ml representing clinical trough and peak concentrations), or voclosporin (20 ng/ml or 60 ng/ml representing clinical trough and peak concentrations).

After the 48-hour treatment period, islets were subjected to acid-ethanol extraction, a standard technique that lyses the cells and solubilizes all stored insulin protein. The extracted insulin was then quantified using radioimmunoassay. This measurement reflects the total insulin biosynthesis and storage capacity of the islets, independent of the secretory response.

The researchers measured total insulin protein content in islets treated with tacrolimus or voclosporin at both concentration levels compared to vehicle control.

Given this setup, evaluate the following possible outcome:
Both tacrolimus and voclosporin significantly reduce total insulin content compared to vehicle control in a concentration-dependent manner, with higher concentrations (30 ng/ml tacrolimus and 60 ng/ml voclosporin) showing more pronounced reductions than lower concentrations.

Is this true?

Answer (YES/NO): NO